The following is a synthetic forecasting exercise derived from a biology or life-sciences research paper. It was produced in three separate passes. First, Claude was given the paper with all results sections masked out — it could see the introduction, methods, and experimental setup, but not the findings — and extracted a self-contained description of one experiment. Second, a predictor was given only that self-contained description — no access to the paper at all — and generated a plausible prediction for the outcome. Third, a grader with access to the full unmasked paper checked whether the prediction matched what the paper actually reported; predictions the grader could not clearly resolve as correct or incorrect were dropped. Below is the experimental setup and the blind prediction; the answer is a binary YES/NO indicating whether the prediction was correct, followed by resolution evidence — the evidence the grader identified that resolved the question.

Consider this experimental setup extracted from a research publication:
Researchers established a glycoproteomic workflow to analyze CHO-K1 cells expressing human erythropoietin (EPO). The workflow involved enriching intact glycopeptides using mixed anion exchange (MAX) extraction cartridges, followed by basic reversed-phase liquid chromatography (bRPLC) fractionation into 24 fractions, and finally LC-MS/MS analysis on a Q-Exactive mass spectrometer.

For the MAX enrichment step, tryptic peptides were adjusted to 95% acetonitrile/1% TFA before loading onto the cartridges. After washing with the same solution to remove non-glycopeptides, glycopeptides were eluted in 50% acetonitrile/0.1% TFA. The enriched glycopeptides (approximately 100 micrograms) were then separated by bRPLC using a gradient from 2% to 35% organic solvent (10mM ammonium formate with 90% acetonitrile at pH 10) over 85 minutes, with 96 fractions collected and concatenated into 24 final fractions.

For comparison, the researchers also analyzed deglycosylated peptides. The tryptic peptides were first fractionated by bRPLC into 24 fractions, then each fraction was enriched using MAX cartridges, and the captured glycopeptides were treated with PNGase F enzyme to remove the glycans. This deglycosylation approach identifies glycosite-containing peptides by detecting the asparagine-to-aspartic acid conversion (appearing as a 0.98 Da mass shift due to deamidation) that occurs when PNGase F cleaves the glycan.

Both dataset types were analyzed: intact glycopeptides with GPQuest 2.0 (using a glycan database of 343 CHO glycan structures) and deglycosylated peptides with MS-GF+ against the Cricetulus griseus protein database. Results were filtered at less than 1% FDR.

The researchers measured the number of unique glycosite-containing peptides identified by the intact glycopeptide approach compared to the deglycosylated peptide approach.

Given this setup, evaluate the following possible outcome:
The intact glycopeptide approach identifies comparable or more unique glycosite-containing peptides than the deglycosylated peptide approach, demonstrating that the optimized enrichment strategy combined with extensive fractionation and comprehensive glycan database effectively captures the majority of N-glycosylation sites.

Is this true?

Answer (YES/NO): NO